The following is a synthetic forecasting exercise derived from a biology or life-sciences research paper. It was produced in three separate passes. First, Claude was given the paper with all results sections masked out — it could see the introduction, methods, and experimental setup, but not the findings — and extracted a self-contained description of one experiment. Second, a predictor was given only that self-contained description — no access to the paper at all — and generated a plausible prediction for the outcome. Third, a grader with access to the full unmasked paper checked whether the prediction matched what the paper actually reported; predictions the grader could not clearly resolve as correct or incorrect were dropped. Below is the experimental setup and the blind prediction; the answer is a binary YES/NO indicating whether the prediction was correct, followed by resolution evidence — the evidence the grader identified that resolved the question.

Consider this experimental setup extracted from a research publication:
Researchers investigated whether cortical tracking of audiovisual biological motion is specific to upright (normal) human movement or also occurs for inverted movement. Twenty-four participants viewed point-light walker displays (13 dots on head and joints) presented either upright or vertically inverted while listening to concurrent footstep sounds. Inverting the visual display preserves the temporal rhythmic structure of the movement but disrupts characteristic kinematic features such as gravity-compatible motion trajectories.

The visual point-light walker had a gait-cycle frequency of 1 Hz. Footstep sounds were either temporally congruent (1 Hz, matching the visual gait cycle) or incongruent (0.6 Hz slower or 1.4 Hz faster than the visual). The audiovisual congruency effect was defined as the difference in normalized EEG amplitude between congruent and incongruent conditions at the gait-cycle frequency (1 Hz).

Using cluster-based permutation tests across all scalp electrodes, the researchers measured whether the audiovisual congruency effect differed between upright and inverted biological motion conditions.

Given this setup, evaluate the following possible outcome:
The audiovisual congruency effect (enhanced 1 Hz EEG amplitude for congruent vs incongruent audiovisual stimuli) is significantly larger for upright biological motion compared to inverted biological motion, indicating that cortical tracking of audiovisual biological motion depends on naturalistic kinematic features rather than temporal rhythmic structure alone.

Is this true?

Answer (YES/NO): YES